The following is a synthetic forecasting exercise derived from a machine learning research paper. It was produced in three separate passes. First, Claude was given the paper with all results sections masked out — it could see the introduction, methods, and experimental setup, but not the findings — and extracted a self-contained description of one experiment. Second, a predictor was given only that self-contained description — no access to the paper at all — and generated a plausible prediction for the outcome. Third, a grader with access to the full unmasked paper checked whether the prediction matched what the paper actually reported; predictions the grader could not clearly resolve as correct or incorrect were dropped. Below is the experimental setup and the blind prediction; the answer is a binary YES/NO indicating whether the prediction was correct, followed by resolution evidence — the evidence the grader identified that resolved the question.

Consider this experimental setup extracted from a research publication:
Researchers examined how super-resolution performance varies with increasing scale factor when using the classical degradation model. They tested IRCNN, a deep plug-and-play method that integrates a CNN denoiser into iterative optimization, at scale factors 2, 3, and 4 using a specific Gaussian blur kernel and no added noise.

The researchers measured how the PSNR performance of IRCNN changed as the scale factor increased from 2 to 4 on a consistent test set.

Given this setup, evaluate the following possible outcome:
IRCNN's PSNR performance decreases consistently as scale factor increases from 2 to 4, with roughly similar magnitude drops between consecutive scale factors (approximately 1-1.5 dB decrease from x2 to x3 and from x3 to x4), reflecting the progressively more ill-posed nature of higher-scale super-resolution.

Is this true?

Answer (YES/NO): NO